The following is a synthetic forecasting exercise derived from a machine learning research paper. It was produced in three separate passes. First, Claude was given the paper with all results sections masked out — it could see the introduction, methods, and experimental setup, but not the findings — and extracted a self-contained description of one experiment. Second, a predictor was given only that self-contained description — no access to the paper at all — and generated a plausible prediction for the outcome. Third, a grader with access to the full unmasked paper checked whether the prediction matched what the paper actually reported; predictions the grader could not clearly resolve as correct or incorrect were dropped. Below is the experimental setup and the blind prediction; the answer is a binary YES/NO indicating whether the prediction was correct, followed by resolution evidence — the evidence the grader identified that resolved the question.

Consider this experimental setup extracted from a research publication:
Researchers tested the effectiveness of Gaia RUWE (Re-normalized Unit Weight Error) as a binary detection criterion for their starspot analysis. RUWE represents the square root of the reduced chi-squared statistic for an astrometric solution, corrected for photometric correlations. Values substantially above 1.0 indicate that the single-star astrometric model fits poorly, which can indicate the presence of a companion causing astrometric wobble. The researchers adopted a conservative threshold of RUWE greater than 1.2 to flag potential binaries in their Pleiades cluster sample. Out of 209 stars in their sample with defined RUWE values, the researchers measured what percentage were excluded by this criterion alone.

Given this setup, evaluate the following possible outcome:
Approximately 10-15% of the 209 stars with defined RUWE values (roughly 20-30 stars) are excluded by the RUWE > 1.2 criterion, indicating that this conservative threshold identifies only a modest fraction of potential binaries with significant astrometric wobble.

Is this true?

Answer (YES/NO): NO